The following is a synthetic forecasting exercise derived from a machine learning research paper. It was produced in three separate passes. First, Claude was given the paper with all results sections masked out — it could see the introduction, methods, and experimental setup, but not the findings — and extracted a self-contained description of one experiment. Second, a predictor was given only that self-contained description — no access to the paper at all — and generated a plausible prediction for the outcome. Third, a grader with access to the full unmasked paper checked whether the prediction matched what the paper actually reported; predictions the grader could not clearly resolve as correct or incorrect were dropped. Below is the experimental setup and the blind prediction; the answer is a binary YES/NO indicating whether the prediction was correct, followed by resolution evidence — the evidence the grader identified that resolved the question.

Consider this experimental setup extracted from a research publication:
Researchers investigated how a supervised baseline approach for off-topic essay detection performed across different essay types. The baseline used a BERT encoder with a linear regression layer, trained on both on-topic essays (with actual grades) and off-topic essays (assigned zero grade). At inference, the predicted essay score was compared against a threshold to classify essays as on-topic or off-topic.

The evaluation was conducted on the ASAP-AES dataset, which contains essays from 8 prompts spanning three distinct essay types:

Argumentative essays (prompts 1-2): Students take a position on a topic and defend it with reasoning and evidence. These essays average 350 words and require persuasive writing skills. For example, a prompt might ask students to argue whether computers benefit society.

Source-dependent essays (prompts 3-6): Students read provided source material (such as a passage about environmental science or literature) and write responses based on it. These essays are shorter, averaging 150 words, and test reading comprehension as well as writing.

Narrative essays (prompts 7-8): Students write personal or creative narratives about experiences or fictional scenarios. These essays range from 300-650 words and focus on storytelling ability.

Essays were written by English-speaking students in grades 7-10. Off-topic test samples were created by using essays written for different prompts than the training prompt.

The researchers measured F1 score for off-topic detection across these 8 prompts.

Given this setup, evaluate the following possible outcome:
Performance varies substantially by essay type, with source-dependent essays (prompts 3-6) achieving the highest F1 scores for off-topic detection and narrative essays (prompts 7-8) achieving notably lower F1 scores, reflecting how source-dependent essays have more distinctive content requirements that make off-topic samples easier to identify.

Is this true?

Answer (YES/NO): NO